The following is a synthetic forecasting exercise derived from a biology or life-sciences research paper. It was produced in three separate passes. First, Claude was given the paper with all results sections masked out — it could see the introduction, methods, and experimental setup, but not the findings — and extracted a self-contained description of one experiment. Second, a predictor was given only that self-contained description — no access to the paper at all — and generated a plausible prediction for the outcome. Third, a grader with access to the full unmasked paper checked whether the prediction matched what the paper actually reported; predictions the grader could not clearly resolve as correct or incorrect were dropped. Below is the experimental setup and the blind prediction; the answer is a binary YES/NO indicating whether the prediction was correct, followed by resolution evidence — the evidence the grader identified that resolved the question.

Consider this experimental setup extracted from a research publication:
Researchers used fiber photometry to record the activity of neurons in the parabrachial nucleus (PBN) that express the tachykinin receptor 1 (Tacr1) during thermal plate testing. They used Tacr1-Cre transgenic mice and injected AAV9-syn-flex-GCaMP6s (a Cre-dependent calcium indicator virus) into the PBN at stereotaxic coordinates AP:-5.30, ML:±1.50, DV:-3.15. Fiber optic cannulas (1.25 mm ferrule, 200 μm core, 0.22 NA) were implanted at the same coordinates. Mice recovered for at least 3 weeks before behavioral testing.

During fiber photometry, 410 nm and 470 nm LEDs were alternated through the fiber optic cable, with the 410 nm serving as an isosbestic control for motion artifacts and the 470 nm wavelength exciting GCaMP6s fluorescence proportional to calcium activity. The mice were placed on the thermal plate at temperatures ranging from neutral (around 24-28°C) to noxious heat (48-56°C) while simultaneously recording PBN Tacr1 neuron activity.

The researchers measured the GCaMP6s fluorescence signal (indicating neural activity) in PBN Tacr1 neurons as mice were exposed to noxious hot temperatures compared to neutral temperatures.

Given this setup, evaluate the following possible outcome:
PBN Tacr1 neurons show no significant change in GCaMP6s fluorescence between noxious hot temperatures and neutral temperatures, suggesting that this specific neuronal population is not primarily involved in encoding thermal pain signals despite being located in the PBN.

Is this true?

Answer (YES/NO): NO